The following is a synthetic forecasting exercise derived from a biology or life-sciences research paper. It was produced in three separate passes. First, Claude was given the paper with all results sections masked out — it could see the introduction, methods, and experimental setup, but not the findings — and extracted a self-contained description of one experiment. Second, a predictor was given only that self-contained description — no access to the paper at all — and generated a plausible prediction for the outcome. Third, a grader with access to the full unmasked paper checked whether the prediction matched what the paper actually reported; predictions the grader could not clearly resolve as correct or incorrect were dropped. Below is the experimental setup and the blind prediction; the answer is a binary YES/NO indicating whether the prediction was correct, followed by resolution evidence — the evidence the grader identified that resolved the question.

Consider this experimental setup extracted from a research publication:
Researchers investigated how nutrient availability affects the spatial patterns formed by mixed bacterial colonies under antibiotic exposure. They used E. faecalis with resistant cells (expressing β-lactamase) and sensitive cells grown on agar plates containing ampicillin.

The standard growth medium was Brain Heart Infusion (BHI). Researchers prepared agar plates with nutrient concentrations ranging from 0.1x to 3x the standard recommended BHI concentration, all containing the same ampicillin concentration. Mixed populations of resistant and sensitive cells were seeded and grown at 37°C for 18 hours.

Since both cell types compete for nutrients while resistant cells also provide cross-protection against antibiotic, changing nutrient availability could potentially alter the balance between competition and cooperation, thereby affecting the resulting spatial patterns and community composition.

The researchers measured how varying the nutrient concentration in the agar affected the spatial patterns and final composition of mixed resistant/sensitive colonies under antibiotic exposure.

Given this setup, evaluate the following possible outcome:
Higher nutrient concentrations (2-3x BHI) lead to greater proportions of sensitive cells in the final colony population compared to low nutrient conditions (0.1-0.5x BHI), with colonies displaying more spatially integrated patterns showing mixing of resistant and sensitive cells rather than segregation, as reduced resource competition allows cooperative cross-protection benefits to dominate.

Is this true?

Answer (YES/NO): NO